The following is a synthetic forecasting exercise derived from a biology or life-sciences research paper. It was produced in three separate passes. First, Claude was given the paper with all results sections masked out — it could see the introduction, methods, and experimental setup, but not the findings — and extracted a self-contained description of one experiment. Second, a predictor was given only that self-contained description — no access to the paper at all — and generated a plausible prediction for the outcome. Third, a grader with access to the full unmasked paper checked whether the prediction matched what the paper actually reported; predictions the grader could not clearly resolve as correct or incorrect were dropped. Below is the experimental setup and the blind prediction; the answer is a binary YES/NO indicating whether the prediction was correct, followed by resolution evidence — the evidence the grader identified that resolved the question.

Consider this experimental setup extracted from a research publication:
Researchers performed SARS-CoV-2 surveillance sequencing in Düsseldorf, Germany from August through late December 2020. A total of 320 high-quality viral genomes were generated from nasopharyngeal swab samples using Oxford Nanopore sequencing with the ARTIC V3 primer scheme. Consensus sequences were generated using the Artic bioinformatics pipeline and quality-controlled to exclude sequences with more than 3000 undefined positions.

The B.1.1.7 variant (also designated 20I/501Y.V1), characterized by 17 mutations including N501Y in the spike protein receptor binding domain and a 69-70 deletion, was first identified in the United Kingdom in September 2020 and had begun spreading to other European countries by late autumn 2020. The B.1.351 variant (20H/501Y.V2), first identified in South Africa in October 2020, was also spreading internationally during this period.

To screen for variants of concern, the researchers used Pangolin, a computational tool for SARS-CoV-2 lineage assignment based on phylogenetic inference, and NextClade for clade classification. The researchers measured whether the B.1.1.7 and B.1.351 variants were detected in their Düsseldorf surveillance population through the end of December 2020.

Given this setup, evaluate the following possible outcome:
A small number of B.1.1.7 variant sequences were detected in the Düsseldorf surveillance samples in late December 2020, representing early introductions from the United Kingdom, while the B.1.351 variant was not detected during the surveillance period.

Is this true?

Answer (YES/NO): NO